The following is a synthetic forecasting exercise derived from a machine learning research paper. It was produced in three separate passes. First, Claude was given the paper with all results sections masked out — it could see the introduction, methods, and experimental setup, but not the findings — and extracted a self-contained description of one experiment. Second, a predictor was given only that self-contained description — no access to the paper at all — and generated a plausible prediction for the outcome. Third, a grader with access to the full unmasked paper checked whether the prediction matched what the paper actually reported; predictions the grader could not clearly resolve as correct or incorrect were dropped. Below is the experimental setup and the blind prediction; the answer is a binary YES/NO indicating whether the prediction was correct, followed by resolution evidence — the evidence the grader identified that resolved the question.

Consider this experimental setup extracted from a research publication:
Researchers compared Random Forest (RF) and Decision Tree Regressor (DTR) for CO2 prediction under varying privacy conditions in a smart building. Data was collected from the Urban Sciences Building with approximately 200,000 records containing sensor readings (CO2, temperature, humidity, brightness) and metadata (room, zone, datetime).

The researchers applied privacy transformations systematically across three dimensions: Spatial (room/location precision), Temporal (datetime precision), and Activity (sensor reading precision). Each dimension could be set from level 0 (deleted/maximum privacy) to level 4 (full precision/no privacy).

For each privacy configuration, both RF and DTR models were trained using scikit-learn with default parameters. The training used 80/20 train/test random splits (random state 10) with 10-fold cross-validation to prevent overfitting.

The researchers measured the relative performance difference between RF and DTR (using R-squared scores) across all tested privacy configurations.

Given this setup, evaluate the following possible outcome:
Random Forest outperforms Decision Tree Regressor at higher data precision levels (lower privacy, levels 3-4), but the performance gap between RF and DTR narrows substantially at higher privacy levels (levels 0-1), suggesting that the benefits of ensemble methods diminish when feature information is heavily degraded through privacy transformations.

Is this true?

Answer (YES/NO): NO